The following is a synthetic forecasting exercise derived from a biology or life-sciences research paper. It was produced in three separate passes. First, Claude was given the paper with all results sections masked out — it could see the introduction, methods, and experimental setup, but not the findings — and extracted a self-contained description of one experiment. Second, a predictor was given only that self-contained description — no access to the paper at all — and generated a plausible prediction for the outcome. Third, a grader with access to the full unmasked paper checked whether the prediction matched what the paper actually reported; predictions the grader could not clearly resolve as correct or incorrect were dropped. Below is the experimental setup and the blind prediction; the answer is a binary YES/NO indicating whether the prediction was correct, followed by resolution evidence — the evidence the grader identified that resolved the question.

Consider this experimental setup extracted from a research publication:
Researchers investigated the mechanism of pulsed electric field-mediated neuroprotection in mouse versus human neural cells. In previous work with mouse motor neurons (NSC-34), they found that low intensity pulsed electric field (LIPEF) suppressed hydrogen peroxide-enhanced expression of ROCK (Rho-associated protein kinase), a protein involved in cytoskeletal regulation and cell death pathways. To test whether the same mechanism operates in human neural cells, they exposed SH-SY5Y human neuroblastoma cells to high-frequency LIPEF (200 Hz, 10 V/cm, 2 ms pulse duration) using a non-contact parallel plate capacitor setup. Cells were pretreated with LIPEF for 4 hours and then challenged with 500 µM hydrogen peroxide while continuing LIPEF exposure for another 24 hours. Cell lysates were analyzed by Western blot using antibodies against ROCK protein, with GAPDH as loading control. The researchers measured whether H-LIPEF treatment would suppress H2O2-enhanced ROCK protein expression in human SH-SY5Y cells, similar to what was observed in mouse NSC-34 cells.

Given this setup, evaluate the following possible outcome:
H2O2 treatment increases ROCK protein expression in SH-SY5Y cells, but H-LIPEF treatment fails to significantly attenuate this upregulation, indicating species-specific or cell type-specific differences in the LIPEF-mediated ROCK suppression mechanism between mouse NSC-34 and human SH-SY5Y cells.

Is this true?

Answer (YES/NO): YES